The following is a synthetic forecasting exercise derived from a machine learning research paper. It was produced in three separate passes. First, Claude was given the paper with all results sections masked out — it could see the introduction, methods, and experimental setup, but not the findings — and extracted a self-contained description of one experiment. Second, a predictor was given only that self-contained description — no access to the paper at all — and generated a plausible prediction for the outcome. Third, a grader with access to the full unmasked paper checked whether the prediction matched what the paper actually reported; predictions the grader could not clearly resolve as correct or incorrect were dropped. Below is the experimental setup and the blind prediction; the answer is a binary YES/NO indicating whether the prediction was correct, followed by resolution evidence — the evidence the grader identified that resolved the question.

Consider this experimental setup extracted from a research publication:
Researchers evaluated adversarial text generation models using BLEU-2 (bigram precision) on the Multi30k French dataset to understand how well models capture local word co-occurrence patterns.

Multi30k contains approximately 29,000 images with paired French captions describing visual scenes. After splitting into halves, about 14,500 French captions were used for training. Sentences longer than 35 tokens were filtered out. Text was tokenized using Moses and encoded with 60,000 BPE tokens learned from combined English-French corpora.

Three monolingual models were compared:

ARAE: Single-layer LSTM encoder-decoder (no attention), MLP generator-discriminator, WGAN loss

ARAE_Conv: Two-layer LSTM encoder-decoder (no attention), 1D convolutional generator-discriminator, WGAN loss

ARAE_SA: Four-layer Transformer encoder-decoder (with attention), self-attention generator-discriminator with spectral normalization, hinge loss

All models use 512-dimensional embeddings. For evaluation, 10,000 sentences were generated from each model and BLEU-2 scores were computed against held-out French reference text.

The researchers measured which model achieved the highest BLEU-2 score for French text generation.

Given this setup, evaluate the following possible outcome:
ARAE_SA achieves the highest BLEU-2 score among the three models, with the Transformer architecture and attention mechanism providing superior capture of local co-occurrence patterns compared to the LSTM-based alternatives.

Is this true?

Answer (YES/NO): NO